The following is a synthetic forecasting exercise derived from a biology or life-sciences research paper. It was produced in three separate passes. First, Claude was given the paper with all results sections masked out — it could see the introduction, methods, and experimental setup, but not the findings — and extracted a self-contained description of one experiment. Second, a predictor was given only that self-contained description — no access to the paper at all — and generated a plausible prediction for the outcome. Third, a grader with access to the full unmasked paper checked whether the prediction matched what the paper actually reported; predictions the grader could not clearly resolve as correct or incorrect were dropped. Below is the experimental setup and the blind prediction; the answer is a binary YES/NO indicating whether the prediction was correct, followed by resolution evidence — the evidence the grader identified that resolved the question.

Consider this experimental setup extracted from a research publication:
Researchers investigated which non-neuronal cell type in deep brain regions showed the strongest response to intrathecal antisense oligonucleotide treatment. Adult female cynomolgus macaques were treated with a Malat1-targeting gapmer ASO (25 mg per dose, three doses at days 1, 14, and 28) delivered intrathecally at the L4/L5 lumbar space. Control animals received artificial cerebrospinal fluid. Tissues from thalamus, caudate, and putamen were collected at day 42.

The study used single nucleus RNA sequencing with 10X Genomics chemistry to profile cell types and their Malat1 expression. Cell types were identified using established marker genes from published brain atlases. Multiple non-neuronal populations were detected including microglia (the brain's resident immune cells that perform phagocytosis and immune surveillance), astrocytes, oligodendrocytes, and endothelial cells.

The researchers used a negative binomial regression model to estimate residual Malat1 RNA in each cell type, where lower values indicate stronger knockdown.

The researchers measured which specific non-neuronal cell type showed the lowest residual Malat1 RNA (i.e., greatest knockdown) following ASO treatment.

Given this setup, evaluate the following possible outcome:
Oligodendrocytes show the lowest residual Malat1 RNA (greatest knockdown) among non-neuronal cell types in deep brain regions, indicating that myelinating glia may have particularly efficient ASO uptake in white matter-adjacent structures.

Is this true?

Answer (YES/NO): NO